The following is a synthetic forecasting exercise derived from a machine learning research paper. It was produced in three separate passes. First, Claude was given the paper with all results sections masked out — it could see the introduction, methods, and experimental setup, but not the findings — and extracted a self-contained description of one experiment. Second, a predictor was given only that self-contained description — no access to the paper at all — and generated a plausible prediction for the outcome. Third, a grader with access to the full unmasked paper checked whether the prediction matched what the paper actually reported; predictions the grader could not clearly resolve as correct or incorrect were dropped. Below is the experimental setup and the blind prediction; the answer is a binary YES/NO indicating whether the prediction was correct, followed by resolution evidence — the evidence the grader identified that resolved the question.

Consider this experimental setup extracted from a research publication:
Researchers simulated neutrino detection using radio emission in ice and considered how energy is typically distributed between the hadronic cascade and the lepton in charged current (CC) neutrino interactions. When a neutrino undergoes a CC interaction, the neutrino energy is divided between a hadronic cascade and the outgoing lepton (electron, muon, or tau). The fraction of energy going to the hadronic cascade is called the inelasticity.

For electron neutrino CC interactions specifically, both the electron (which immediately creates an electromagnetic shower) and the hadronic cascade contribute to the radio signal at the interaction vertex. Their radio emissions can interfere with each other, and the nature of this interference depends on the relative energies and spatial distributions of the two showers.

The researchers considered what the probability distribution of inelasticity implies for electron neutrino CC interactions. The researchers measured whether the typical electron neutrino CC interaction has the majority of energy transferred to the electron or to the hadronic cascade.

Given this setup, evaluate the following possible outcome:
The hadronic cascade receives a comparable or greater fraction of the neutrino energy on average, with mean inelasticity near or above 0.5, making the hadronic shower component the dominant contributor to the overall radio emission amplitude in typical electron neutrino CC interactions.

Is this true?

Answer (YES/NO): NO